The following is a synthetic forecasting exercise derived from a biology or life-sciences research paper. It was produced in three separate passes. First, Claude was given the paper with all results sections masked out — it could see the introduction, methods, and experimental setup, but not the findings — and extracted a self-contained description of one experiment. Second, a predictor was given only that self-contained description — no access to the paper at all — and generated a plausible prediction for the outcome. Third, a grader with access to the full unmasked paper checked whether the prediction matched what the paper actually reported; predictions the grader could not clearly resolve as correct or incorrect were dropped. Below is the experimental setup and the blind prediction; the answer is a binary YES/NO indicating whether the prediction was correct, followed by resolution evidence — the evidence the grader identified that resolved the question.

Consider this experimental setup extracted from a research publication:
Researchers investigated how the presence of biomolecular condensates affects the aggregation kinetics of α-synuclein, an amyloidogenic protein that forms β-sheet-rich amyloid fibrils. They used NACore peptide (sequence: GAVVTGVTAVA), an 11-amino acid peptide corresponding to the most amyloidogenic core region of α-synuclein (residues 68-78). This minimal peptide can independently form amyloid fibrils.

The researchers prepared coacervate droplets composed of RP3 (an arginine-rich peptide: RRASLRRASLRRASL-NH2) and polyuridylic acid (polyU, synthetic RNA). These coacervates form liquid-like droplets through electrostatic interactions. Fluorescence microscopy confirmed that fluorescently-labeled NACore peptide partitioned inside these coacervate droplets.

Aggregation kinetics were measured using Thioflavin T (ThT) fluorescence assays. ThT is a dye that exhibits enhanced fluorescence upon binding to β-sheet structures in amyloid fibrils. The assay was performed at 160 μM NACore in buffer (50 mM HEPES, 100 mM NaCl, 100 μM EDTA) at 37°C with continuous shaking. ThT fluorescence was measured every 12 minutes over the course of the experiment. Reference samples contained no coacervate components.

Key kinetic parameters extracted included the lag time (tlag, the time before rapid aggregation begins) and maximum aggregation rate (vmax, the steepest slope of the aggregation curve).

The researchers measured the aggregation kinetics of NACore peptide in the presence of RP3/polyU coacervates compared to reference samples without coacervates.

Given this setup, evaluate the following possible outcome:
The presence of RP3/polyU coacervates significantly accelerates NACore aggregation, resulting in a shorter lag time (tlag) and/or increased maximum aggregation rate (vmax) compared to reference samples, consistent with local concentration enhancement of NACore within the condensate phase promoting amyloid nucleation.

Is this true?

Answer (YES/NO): NO